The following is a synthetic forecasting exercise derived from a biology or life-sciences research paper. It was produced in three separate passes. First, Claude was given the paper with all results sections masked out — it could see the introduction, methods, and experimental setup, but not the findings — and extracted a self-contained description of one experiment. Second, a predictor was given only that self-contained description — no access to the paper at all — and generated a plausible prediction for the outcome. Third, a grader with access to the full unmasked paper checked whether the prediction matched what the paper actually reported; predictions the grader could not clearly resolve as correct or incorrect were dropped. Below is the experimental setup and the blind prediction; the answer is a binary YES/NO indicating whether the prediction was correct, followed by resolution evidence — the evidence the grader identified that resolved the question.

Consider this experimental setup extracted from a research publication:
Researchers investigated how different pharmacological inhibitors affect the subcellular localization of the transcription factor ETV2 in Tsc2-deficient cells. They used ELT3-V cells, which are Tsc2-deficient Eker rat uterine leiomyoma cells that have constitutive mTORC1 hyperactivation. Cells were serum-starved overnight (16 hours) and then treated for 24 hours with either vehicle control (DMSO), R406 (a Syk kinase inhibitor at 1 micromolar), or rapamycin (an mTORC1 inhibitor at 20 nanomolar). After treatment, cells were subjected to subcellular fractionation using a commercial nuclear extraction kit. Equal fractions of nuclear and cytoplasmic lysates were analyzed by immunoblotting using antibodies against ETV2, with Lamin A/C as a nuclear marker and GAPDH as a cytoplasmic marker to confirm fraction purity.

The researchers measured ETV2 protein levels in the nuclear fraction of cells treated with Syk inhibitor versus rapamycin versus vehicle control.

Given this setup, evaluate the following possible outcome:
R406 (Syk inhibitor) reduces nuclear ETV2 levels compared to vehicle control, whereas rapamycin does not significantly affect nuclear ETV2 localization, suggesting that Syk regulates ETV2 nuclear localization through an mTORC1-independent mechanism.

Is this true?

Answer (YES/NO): NO